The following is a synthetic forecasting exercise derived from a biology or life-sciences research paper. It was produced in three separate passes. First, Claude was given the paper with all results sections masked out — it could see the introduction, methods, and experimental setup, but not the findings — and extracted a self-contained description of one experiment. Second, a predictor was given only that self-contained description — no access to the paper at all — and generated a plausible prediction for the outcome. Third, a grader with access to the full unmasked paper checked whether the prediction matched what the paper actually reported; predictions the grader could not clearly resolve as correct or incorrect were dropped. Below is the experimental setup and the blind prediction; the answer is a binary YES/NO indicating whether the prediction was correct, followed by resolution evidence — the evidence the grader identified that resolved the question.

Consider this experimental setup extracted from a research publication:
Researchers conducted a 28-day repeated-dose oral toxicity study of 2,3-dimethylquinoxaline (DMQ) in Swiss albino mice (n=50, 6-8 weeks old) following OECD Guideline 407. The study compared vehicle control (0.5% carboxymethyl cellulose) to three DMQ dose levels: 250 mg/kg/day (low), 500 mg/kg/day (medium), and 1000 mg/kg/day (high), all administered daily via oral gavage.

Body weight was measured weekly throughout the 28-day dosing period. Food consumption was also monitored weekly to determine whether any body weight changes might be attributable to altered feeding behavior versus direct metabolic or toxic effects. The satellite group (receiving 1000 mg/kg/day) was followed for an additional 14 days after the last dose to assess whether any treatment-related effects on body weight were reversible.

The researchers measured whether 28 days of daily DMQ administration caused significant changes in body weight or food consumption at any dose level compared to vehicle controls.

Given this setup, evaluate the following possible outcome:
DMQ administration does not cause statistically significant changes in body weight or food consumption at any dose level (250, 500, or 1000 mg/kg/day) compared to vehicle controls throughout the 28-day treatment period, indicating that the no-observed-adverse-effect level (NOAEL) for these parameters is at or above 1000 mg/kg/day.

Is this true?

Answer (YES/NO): NO